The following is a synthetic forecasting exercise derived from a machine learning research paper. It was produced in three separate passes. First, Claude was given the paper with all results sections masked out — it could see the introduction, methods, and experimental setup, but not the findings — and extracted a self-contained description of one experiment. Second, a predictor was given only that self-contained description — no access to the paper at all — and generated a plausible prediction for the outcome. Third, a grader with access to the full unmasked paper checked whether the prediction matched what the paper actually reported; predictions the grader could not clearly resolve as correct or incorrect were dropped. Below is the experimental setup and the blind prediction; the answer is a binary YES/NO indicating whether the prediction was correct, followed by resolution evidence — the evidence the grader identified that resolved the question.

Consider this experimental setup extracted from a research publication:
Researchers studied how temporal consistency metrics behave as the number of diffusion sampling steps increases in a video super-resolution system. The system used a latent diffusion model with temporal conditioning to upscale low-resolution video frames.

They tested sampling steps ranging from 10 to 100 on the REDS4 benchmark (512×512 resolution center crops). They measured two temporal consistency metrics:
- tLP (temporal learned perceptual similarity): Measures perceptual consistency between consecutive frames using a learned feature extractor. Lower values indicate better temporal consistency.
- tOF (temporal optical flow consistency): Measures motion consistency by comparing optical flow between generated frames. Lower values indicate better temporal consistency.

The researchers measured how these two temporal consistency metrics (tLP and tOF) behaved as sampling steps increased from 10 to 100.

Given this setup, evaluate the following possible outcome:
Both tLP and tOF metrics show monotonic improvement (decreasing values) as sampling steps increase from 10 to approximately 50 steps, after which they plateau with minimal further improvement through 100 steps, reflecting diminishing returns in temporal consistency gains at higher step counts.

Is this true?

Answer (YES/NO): NO